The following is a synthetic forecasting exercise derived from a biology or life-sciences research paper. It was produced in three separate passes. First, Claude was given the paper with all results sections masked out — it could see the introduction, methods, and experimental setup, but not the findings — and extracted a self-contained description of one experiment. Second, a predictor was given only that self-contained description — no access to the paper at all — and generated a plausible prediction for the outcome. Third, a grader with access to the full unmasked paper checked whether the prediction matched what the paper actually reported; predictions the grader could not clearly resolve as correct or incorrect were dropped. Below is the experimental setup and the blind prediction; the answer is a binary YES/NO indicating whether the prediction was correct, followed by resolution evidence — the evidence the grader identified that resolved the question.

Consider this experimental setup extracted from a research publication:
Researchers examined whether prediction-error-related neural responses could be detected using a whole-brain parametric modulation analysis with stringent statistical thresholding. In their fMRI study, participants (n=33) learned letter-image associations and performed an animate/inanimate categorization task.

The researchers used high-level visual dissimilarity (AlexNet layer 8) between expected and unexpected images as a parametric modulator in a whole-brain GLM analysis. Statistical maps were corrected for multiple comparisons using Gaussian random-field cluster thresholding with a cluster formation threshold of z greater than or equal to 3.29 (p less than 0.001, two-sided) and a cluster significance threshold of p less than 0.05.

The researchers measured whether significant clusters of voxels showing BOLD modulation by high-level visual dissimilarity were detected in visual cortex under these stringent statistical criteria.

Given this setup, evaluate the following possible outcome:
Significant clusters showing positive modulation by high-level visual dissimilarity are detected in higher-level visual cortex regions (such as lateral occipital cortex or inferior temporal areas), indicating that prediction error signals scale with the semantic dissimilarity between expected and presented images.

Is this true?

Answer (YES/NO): NO